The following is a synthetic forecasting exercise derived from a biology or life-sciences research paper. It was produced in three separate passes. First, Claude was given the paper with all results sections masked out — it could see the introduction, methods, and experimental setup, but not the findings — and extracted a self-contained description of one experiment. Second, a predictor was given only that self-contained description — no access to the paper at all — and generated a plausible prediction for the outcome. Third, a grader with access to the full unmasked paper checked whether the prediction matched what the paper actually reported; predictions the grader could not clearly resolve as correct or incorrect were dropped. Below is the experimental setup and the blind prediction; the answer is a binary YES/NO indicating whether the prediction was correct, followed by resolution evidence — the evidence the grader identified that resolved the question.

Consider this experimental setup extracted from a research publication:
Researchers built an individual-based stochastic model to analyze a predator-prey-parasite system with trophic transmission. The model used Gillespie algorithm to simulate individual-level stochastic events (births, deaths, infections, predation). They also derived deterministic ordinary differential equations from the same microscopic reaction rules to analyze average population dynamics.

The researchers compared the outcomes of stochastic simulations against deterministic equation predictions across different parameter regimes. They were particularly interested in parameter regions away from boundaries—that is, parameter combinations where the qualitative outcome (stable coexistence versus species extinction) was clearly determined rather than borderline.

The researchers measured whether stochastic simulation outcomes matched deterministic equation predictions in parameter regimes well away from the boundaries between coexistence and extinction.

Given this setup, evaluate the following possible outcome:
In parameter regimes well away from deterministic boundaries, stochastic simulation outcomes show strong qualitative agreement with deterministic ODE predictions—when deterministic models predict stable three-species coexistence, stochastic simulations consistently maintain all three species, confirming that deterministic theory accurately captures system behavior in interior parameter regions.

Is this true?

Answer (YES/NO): YES